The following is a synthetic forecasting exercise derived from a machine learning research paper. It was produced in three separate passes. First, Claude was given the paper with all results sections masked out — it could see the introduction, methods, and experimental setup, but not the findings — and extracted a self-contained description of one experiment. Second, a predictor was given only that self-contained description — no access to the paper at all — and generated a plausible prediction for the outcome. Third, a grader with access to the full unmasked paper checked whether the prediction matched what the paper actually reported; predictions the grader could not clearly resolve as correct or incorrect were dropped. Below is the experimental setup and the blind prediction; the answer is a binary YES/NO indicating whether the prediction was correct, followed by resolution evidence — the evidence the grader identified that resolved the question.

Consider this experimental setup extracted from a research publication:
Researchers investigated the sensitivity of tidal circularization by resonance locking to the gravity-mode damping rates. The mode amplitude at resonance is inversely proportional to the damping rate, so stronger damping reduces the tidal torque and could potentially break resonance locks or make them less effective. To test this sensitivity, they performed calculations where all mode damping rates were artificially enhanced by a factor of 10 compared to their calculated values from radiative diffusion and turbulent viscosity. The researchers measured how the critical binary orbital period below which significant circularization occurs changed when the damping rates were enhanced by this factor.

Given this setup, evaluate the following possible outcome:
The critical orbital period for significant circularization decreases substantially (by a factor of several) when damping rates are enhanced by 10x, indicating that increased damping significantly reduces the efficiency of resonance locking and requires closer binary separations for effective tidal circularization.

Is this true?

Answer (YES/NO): NO